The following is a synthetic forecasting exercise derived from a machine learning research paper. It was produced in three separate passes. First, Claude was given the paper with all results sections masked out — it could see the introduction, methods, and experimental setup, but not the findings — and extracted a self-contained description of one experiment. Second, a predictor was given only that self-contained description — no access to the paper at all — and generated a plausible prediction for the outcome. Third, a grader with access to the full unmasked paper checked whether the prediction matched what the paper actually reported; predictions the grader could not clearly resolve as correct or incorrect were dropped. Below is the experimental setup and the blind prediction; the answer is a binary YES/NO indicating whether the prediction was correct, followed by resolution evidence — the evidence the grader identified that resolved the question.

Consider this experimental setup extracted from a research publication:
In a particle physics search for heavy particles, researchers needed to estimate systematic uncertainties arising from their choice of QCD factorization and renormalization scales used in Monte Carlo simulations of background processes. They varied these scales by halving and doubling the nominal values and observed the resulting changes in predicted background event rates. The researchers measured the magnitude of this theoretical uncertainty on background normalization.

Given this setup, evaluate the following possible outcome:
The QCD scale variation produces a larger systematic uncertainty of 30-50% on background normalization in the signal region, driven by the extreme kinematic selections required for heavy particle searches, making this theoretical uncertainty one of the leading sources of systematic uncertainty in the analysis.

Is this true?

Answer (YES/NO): NO